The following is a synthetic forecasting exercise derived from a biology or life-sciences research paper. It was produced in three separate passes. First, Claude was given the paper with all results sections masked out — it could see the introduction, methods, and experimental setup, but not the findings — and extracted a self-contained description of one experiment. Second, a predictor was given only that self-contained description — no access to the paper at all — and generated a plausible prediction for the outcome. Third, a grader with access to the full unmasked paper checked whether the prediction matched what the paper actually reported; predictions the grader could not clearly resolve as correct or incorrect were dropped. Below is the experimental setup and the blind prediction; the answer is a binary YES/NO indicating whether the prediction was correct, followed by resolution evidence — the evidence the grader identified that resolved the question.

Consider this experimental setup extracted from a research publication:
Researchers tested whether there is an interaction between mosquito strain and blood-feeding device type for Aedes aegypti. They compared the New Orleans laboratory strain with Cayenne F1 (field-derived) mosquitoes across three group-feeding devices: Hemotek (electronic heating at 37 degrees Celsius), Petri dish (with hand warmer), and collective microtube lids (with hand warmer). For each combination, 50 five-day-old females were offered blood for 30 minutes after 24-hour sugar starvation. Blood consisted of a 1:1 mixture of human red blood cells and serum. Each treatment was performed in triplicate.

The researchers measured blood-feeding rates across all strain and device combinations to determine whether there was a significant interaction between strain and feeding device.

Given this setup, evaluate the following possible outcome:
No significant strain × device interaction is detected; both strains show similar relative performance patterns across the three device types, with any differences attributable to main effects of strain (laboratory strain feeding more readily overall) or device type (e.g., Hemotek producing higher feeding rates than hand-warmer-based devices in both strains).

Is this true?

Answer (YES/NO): NO